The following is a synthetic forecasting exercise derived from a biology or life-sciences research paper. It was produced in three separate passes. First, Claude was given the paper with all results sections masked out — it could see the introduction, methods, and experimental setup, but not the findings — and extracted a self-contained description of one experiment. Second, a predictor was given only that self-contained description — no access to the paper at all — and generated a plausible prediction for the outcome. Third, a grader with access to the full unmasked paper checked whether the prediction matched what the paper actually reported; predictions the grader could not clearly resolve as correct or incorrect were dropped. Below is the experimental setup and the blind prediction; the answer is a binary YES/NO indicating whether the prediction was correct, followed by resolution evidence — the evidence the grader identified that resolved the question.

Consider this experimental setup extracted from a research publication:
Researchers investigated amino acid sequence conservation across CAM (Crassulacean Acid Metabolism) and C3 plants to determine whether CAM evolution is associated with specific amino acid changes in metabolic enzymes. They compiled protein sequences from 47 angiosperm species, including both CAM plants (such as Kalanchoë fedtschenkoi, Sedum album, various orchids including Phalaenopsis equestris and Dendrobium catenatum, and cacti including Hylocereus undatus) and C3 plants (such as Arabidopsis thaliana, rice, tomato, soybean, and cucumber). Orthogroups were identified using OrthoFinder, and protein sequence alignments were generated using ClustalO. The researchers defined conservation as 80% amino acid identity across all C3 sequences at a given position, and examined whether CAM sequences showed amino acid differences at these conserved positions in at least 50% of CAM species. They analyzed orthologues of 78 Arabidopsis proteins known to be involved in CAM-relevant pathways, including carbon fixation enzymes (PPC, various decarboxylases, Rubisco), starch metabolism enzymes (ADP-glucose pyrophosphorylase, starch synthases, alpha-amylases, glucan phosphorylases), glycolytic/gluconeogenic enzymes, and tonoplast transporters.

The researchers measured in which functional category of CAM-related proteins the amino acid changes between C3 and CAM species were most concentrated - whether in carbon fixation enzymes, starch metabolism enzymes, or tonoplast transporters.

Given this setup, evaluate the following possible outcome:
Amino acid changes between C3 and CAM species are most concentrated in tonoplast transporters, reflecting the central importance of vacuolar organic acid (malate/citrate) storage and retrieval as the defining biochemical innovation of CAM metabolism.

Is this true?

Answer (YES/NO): NO